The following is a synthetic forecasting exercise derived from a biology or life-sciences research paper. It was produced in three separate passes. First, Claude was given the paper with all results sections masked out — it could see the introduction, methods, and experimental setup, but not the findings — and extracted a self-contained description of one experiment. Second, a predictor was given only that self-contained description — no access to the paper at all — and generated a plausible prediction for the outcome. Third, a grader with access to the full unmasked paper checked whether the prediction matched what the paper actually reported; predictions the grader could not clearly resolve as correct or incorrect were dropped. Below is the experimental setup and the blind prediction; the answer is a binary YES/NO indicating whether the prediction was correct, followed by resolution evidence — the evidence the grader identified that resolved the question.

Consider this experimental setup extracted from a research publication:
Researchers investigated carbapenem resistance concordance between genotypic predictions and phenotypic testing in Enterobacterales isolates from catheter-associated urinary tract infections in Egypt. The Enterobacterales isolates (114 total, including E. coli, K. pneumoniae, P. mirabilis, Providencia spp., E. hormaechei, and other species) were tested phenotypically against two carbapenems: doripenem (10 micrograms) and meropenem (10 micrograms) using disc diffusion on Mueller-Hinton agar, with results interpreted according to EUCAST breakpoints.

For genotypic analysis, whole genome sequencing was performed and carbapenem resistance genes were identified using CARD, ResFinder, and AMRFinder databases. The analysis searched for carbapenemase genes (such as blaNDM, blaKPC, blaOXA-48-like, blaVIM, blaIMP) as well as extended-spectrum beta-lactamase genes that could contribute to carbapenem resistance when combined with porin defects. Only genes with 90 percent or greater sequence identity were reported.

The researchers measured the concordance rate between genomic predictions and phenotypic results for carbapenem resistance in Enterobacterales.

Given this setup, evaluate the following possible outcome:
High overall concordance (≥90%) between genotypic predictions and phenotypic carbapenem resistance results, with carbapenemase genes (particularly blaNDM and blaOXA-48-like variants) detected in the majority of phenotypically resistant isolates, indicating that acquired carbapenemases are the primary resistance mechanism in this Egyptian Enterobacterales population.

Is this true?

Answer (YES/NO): NO